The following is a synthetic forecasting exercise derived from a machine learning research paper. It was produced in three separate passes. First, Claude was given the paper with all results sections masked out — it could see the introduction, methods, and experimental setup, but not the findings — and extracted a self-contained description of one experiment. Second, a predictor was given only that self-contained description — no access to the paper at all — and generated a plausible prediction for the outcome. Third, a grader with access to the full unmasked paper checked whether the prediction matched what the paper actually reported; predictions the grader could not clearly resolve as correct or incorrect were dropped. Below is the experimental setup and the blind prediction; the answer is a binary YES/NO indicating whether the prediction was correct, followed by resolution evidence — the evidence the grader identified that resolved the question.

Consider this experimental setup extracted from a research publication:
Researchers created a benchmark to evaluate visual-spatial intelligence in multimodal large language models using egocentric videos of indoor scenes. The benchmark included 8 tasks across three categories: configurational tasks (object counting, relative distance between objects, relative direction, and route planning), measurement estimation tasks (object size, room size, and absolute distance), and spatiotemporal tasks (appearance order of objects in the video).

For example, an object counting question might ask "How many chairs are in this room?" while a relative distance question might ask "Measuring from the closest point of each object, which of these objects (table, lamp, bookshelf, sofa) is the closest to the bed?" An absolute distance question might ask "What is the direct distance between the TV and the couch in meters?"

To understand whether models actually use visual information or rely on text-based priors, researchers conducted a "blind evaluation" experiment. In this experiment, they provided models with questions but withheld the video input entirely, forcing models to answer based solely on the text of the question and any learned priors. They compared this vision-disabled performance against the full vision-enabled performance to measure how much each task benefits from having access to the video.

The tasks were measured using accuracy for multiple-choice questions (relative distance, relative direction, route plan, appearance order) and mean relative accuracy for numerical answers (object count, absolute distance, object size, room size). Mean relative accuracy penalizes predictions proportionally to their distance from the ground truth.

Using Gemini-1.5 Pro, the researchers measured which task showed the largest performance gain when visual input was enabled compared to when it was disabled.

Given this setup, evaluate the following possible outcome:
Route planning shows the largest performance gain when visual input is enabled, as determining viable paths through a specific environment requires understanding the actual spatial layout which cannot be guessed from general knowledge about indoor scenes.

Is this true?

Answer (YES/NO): NO